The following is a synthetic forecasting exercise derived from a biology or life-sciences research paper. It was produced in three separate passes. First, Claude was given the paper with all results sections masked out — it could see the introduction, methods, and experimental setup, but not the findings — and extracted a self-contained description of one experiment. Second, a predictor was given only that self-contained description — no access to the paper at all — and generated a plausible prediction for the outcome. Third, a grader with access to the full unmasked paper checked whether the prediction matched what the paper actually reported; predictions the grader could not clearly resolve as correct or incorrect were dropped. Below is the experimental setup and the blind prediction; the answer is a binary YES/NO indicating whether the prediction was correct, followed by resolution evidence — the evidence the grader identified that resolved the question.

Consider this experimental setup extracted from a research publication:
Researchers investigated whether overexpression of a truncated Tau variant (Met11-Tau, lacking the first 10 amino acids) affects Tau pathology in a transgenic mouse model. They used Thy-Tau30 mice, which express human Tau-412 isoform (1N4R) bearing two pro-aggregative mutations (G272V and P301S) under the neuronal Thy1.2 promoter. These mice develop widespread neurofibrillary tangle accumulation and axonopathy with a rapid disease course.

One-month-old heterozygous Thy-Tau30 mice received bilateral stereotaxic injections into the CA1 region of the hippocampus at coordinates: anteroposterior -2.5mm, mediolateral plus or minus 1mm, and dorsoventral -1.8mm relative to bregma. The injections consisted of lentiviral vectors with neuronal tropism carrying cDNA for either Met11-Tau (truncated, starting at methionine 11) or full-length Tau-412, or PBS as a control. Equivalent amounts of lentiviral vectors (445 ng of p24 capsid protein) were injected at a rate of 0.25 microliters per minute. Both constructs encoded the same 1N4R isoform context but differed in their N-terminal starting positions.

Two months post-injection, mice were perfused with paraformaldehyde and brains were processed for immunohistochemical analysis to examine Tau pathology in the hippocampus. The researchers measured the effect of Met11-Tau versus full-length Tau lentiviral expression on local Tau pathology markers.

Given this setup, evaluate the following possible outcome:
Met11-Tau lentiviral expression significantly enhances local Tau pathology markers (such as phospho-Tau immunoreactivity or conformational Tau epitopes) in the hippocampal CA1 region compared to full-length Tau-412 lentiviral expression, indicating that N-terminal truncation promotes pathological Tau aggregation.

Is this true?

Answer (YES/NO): YES